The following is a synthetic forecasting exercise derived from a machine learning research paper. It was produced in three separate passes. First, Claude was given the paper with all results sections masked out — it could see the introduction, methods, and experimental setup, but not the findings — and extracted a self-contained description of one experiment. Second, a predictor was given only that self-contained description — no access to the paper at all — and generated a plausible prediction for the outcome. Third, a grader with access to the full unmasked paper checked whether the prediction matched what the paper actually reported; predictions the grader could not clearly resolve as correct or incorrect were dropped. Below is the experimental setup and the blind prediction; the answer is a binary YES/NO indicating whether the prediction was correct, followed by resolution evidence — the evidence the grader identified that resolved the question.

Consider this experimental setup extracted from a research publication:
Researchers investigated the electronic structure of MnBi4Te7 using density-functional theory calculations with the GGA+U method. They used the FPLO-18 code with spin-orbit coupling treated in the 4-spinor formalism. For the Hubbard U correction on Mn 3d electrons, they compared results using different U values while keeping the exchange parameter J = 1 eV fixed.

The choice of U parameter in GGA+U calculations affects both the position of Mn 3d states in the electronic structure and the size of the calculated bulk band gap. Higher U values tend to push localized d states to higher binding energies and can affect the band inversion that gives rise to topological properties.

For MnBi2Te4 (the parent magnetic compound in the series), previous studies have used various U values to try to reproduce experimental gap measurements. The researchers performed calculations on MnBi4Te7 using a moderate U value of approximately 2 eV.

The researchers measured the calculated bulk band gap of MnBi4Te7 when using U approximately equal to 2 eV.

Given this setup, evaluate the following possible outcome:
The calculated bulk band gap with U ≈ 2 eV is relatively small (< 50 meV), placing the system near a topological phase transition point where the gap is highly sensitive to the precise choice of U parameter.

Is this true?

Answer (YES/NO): NO